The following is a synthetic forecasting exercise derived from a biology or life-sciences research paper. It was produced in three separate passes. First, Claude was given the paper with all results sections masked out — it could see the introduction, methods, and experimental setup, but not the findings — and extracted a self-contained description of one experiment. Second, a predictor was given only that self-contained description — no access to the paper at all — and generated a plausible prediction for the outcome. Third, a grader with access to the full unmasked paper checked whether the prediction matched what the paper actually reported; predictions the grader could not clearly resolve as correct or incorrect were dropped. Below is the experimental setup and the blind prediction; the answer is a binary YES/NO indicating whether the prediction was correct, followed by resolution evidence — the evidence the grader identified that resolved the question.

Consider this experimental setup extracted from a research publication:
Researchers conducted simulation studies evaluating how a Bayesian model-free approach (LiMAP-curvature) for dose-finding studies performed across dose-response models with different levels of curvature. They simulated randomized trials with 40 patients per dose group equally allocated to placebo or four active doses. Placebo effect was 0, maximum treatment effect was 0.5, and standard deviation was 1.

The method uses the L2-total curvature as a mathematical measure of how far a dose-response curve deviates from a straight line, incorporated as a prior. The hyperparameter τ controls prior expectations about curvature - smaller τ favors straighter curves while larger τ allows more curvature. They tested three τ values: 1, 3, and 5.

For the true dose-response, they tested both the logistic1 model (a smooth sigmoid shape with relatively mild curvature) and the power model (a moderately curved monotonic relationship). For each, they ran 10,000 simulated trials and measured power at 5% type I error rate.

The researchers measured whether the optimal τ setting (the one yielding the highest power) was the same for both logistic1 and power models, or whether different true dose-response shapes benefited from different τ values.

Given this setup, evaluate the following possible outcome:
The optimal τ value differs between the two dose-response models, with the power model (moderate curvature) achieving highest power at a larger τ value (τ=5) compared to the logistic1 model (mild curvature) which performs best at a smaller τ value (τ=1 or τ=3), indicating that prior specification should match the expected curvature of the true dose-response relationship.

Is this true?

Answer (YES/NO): NO